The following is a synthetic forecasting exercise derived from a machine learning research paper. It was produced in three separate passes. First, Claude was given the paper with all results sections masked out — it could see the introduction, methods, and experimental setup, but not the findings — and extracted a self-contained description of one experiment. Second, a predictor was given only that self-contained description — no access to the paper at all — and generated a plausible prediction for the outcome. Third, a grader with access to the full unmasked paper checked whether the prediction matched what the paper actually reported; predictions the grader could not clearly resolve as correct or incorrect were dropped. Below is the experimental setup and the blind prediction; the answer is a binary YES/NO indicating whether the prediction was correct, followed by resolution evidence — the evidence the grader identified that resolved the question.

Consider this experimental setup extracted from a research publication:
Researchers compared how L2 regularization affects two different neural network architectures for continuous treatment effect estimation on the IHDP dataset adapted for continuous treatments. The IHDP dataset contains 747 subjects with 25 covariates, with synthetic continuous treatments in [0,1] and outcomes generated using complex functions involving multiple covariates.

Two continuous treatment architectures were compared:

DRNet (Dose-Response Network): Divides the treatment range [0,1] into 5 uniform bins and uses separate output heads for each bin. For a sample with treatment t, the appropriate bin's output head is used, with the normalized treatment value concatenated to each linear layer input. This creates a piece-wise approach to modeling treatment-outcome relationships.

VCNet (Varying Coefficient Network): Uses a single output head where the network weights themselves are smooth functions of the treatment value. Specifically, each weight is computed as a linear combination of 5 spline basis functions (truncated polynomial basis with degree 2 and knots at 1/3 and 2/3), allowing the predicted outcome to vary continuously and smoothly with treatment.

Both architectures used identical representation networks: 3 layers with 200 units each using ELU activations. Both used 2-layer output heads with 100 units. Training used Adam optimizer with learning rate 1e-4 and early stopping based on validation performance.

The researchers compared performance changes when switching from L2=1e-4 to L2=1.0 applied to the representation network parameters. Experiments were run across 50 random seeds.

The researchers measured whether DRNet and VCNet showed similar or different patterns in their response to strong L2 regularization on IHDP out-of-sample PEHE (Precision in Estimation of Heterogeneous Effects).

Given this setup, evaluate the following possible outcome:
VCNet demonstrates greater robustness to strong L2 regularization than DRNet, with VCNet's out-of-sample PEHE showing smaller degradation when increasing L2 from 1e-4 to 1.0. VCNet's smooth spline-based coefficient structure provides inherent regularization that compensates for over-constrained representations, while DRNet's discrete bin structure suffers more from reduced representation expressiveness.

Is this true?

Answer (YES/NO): NO